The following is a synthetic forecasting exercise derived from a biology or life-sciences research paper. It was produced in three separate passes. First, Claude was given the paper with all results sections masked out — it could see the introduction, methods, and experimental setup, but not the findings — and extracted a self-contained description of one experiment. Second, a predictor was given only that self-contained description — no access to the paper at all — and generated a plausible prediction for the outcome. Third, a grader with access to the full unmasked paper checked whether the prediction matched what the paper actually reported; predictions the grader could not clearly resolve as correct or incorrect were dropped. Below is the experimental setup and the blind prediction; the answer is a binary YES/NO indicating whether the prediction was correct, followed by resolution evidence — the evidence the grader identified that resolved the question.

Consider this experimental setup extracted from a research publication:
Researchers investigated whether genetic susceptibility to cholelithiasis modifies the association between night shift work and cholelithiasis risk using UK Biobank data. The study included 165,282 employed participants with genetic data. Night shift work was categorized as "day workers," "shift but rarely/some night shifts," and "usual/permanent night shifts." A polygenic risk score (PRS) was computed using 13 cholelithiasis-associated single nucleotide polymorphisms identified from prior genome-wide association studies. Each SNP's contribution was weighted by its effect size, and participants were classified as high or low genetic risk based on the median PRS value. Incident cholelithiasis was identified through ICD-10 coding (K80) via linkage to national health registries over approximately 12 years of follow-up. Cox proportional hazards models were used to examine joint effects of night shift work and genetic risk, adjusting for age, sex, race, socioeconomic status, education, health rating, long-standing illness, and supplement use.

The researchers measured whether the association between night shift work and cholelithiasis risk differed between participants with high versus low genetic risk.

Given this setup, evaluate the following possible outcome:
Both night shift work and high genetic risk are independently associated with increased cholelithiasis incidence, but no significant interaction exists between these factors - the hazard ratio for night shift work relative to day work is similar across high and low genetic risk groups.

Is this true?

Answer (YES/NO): NO